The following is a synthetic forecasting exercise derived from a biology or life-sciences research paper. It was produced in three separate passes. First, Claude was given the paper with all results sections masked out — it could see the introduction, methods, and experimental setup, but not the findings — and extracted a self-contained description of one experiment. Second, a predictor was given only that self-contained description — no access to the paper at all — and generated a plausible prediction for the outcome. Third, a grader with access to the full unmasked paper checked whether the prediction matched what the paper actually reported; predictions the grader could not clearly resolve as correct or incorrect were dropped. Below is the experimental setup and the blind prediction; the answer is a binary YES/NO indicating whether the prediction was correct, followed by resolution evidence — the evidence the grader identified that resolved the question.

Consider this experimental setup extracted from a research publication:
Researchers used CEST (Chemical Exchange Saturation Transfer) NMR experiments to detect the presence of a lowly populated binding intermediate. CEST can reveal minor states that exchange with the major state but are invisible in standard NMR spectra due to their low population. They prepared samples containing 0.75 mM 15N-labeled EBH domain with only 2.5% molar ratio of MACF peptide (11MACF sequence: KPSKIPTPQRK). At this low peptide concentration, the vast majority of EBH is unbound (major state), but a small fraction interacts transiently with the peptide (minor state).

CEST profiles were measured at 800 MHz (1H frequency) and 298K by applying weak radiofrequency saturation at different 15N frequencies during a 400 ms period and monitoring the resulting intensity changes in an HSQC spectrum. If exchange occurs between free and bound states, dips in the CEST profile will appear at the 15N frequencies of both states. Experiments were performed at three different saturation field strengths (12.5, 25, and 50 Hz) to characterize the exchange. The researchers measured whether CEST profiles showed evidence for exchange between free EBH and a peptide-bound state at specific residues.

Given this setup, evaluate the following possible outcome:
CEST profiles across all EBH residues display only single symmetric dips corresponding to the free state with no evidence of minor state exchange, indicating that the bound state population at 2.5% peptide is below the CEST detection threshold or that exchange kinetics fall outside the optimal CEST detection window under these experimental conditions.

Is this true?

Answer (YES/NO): NO